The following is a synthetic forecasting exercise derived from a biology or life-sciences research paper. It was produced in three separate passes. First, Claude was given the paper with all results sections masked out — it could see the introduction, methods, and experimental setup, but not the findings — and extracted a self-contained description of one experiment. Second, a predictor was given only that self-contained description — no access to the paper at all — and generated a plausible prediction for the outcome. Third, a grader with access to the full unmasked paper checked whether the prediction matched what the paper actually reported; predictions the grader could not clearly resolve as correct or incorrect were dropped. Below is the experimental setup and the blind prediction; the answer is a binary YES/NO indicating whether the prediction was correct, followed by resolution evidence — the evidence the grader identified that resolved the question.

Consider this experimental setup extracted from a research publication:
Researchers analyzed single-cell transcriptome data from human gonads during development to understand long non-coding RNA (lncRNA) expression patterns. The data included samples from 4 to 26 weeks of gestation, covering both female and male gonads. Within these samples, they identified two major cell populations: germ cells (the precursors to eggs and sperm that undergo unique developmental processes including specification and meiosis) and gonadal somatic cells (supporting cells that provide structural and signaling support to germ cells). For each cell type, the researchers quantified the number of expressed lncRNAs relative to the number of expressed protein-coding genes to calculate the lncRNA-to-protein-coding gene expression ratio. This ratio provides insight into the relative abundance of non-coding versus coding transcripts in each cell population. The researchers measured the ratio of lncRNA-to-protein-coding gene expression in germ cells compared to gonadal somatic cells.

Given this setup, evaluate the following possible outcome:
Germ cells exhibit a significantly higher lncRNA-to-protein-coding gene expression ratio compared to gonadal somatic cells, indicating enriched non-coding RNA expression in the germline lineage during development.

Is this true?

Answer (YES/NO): YES